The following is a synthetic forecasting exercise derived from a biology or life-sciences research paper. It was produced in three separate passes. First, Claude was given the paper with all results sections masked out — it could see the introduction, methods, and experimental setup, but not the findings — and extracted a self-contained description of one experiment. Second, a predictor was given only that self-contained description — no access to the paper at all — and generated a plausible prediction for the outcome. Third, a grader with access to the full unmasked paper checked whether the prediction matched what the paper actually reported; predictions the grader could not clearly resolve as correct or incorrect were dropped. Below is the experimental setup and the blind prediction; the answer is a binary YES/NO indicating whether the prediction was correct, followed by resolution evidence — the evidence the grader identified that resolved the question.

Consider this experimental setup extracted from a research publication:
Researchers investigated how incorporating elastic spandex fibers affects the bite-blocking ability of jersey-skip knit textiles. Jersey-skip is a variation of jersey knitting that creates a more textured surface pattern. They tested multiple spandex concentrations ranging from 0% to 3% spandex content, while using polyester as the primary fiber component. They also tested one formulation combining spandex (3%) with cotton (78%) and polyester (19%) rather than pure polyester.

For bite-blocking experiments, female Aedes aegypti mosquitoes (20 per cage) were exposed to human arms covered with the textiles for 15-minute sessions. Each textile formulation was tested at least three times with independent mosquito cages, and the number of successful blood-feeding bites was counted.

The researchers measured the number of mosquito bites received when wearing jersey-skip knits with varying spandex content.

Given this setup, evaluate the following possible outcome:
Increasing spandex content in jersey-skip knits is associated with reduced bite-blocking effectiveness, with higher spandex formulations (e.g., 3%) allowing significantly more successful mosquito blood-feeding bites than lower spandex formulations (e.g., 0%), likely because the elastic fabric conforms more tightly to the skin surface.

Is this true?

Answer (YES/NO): NO